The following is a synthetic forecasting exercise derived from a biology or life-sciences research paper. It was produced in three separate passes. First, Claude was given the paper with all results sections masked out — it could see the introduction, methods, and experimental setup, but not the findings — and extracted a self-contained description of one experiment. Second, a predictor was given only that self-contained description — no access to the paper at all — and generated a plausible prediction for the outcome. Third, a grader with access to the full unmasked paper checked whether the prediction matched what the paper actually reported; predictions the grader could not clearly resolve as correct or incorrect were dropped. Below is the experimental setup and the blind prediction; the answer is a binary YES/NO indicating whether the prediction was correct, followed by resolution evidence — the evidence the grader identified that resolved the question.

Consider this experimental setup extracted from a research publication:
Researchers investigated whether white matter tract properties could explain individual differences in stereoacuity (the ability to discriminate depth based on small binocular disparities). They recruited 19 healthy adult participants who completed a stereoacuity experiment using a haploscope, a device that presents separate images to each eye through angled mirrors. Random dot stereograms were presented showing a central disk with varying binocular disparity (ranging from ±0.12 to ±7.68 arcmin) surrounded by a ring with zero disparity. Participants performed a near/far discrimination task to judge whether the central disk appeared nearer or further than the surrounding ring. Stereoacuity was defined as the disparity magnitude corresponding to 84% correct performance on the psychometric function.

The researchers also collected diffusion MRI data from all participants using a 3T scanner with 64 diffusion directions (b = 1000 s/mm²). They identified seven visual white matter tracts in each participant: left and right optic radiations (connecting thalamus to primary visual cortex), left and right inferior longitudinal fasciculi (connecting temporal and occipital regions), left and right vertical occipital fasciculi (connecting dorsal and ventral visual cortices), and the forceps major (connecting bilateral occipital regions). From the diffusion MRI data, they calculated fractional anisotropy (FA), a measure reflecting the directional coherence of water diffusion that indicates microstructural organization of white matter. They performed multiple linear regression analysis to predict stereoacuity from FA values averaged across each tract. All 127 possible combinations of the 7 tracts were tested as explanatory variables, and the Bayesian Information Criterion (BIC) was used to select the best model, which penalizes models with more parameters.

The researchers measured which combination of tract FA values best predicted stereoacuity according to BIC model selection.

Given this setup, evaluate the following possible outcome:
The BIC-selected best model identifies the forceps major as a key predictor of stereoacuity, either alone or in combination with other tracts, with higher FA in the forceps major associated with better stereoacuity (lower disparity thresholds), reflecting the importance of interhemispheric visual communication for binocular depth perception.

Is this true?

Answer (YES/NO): NO